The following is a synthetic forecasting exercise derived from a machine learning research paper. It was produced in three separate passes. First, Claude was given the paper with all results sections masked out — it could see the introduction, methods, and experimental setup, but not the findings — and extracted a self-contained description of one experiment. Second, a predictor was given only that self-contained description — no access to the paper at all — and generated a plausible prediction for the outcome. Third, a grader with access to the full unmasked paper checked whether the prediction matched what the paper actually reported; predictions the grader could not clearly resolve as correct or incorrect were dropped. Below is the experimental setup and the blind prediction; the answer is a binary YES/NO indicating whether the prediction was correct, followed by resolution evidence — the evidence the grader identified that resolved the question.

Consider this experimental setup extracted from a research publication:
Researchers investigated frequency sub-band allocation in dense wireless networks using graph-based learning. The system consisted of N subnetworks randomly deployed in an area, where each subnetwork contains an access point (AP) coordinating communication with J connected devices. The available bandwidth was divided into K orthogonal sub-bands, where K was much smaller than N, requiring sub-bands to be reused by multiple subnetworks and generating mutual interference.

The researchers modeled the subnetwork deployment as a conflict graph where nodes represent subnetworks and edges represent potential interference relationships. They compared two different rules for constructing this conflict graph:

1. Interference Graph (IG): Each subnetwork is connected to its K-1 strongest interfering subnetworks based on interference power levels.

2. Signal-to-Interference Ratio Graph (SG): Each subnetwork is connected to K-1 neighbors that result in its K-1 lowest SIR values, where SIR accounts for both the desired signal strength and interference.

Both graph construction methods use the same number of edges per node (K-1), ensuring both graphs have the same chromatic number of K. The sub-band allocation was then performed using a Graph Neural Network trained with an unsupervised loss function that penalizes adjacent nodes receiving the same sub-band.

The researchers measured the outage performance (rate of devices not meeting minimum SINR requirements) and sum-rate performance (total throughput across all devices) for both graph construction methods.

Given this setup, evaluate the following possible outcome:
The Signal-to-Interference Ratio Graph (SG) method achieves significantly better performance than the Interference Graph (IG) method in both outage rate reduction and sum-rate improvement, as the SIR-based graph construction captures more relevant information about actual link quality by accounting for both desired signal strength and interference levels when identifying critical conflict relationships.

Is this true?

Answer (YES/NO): NO